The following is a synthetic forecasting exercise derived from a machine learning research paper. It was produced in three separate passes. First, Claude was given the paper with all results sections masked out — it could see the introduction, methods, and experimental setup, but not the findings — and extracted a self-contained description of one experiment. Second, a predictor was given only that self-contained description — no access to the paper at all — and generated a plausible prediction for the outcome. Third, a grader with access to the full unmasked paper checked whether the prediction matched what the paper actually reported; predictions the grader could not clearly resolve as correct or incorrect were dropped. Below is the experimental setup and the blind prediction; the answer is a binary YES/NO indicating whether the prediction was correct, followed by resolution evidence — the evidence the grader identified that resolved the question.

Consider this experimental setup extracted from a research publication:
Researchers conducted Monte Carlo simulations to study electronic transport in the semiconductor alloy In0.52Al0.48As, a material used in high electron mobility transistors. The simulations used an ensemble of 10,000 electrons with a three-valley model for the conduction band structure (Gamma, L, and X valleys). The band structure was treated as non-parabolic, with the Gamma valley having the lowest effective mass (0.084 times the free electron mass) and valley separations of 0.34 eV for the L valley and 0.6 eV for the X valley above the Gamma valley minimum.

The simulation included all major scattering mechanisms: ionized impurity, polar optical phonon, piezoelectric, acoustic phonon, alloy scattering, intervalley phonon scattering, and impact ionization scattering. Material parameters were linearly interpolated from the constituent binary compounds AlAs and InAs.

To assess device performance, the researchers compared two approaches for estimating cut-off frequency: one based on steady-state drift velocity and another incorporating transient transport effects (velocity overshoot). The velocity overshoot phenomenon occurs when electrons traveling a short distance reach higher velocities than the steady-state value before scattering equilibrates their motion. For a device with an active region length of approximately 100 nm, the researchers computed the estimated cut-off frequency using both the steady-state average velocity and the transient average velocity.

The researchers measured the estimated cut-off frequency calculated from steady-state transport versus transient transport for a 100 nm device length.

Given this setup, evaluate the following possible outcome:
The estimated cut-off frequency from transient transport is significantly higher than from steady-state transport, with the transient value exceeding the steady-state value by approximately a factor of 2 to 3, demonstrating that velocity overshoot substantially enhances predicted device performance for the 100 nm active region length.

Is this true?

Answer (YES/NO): YES